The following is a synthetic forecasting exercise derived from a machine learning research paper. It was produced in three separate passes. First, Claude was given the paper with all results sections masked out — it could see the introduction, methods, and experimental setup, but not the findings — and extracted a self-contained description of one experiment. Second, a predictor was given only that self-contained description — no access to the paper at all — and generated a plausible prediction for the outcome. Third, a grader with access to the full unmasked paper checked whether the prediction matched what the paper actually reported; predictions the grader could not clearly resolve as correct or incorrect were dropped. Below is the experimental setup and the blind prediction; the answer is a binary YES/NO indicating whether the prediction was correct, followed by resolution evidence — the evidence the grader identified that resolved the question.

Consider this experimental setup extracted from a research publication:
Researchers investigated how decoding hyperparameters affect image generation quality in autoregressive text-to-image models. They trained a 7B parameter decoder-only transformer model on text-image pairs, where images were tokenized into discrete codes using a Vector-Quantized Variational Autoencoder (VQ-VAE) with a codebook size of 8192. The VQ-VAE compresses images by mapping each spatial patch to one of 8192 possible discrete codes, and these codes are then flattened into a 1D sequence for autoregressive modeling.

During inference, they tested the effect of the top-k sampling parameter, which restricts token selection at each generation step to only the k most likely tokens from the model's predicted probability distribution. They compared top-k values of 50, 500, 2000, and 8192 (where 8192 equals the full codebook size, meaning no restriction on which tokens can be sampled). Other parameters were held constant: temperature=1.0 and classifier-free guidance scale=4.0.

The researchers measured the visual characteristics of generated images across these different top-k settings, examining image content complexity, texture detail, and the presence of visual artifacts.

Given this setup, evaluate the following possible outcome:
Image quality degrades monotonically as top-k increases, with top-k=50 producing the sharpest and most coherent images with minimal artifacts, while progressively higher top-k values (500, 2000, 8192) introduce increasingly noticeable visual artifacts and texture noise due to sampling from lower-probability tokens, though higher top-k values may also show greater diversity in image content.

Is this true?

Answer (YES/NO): NO